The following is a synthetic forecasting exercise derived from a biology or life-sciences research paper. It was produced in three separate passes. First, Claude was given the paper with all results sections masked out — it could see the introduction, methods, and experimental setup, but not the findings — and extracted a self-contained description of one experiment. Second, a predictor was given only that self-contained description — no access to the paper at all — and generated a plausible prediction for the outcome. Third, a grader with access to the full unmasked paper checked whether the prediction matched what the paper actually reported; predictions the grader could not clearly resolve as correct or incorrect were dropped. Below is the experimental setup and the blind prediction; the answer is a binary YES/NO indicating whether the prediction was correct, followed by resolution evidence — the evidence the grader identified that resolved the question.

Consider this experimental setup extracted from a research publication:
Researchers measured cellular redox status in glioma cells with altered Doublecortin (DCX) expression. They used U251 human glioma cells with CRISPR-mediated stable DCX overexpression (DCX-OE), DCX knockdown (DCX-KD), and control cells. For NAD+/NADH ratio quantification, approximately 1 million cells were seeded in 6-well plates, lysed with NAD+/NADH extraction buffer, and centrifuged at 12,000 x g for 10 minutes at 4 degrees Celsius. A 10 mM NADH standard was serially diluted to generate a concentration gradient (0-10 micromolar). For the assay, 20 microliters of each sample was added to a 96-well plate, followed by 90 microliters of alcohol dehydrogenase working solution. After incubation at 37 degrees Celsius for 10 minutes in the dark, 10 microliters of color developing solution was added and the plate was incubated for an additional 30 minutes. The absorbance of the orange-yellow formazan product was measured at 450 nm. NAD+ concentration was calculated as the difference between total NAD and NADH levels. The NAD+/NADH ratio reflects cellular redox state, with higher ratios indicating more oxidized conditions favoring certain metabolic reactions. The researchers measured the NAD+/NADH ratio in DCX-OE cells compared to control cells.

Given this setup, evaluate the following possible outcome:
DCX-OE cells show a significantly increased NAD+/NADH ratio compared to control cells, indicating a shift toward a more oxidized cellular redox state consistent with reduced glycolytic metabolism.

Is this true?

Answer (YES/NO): NO